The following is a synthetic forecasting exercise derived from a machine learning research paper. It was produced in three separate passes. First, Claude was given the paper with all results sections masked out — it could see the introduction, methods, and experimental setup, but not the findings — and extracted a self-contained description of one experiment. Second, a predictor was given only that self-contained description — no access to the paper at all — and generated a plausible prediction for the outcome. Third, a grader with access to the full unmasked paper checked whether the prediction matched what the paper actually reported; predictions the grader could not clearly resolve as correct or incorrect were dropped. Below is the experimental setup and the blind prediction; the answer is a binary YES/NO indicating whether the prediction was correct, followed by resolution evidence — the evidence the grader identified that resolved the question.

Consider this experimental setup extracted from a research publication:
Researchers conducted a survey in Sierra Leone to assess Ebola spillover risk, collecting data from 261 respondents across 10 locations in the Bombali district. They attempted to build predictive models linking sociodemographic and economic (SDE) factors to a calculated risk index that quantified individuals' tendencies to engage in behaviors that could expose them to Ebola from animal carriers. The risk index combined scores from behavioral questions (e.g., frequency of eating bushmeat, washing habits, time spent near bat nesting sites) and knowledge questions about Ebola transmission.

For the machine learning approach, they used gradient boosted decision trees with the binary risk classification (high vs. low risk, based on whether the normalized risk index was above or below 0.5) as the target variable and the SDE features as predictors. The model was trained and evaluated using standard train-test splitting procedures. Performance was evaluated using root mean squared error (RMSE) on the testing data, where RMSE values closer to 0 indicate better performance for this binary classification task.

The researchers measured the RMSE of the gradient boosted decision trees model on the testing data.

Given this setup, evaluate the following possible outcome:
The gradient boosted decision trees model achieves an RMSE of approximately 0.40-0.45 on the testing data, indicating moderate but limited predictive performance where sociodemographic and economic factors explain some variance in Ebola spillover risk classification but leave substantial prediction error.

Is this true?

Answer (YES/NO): NO